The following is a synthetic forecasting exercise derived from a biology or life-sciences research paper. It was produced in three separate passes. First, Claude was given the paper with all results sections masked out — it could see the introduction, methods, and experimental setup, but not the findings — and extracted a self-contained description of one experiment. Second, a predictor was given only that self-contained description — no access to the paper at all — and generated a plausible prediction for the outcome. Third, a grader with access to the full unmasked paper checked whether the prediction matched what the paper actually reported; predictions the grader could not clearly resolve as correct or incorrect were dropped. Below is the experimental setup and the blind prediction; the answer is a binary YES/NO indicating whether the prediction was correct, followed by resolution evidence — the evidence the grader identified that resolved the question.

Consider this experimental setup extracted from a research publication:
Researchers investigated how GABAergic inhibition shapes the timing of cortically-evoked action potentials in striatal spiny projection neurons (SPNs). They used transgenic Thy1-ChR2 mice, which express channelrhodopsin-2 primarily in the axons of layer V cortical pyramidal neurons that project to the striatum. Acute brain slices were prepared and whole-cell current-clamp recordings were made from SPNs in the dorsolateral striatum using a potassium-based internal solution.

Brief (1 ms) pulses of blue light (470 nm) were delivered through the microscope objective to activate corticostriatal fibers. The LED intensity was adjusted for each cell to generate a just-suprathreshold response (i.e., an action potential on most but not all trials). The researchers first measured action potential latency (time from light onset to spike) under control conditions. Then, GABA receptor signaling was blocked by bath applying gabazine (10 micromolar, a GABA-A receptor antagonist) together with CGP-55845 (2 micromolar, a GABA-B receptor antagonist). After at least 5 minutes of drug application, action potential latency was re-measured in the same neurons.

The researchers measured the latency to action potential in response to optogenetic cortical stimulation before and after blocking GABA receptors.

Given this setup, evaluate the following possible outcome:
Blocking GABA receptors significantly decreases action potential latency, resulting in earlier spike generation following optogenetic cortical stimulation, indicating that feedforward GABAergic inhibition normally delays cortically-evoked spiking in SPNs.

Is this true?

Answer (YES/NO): YES